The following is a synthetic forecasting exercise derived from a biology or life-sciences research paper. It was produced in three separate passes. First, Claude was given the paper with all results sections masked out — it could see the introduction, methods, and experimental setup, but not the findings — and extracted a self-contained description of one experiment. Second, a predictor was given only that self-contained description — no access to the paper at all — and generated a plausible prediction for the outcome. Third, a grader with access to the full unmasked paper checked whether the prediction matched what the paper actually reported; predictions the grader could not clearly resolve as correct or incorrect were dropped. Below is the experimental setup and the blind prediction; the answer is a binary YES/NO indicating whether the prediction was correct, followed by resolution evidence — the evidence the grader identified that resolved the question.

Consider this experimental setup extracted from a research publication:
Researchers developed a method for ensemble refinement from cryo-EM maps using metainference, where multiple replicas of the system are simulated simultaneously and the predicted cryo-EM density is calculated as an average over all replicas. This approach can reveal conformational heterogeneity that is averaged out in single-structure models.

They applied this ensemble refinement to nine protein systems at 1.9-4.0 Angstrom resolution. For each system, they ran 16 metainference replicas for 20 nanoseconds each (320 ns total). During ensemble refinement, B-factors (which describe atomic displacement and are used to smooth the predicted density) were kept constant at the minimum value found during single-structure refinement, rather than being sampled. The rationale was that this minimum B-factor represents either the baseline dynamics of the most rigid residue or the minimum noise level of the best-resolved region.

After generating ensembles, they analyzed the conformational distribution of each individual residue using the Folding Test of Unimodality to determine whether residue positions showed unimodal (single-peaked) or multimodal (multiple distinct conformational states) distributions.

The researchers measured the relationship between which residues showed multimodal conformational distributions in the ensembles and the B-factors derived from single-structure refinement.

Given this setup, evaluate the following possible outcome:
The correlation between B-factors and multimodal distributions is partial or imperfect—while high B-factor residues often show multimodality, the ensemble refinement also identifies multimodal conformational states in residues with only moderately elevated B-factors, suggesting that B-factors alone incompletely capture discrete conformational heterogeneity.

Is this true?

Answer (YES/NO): YES